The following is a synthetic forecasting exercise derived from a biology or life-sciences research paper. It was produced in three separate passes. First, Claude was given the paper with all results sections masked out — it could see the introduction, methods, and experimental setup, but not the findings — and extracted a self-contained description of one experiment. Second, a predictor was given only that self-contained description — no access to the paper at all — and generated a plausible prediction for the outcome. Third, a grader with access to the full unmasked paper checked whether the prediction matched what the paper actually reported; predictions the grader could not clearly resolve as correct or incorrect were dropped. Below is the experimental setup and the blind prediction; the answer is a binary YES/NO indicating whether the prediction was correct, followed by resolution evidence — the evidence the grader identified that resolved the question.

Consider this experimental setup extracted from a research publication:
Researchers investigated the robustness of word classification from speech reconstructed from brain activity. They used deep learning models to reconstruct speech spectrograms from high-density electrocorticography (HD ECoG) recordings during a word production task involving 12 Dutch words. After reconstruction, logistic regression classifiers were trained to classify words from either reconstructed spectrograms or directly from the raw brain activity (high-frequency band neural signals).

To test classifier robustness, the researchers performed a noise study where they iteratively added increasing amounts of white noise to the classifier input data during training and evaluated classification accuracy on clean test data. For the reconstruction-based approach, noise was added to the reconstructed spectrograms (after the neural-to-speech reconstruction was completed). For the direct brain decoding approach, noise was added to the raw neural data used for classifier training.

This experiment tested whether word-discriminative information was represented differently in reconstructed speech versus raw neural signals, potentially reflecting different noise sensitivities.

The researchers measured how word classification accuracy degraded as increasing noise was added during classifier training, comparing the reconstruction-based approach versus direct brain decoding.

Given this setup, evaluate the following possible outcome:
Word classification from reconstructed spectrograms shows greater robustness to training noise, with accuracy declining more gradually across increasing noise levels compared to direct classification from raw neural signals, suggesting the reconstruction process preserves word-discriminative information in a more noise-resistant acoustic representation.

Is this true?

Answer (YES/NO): YES